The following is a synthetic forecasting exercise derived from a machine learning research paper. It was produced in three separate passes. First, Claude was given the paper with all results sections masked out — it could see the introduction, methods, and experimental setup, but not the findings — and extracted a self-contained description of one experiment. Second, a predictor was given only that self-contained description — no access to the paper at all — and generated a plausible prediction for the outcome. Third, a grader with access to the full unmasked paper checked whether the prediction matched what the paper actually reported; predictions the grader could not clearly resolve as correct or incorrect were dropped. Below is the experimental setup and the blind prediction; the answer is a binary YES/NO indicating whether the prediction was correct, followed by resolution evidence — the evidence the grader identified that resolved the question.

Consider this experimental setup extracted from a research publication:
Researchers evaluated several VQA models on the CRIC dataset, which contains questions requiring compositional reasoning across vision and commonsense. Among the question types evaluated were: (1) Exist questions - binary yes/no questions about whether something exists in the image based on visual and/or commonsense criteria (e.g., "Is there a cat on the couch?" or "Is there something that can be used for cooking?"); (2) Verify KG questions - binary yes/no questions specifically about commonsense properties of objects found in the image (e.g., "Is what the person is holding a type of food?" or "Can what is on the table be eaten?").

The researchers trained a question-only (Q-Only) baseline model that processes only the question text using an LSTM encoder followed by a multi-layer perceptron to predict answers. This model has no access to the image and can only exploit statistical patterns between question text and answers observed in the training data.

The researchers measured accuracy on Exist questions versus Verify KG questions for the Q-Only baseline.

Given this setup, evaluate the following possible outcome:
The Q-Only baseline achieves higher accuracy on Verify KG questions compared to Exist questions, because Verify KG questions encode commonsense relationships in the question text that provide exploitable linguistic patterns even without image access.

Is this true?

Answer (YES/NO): NO